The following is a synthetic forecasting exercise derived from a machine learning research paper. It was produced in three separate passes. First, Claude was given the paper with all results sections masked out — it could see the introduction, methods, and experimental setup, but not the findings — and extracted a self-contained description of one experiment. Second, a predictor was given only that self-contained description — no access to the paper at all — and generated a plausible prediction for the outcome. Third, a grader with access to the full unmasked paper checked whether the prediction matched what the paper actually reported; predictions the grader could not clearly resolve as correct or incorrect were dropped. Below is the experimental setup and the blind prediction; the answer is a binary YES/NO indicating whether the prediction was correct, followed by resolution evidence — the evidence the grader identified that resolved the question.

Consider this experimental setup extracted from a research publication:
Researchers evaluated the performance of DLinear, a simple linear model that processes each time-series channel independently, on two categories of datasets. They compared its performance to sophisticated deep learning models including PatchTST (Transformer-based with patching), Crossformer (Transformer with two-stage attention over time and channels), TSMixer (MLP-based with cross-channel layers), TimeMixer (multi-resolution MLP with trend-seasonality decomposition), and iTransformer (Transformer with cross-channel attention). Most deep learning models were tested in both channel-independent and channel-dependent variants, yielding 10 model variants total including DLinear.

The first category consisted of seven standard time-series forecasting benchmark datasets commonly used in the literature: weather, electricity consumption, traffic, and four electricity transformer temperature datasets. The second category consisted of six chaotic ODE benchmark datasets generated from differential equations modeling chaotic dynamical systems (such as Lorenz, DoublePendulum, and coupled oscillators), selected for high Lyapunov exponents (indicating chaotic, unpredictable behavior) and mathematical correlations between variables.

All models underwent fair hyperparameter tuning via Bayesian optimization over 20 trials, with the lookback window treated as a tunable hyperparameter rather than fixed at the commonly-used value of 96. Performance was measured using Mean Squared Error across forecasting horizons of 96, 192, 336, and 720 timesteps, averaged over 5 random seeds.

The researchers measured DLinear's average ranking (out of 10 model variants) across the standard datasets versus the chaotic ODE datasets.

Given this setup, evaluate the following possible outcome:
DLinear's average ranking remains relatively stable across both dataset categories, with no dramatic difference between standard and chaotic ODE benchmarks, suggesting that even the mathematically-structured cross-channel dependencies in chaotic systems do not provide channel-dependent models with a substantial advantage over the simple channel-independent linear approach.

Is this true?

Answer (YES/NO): NO